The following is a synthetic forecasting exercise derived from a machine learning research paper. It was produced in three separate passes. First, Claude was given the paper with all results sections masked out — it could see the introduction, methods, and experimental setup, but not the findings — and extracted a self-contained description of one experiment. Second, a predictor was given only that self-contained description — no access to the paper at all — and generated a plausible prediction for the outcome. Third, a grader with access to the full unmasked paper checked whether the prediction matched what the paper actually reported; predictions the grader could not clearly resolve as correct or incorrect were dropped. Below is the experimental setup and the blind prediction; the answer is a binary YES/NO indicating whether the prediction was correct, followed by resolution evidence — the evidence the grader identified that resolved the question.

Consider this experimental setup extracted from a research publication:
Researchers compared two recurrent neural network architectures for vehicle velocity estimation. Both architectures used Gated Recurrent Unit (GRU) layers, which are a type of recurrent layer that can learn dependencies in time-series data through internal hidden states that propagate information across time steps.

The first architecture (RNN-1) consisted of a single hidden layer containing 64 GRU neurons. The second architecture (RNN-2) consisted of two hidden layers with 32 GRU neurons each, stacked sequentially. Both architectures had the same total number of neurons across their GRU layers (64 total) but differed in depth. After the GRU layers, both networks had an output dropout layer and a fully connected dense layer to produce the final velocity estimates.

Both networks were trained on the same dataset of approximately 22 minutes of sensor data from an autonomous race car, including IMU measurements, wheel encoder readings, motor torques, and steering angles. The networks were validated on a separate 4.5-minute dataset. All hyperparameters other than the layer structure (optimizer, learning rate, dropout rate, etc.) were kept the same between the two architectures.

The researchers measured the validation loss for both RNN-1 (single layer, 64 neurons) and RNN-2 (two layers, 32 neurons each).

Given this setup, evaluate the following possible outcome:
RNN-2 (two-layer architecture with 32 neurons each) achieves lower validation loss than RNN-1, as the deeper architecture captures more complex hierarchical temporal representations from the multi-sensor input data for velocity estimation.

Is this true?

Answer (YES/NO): NO